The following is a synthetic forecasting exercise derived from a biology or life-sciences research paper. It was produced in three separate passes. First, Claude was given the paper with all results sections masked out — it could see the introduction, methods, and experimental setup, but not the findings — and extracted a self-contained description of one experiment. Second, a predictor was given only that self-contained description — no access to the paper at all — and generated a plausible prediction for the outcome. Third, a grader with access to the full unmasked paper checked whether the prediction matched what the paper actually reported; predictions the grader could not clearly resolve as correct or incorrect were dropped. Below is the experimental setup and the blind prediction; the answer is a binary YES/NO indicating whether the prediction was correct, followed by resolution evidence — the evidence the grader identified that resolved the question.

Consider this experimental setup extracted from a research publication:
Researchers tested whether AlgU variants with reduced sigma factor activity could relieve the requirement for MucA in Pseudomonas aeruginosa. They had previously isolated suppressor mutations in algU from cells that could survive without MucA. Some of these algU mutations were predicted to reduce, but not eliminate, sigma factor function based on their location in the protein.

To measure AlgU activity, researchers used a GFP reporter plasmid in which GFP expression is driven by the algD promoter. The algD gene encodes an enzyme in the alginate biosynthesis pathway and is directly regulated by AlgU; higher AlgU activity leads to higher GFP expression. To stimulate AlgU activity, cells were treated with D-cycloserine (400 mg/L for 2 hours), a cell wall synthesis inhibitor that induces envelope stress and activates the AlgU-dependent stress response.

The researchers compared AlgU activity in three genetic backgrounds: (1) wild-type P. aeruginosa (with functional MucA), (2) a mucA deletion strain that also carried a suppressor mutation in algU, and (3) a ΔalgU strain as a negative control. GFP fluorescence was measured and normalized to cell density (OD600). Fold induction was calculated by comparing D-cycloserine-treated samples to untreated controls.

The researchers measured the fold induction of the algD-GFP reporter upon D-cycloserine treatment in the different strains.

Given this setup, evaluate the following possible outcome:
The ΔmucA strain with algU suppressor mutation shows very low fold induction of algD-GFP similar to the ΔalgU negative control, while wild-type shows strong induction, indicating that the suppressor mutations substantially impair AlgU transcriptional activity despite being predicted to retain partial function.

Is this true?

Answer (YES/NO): YES